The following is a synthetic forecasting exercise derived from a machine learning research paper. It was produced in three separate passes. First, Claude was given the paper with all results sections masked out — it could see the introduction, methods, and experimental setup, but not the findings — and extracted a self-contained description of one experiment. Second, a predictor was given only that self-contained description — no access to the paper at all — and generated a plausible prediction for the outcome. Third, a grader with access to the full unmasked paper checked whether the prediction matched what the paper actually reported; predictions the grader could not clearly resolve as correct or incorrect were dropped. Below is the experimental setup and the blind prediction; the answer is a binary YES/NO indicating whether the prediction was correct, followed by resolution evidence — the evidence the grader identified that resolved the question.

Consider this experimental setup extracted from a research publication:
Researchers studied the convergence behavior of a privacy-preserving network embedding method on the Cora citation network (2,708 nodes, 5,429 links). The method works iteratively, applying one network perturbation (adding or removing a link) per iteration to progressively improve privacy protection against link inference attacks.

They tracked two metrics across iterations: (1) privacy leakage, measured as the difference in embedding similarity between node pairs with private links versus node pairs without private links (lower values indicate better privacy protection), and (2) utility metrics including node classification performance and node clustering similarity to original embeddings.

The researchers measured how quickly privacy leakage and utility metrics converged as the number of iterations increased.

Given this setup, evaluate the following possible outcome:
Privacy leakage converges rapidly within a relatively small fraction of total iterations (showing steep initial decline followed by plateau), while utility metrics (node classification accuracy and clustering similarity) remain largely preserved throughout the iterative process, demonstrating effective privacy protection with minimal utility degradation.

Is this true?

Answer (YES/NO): NO